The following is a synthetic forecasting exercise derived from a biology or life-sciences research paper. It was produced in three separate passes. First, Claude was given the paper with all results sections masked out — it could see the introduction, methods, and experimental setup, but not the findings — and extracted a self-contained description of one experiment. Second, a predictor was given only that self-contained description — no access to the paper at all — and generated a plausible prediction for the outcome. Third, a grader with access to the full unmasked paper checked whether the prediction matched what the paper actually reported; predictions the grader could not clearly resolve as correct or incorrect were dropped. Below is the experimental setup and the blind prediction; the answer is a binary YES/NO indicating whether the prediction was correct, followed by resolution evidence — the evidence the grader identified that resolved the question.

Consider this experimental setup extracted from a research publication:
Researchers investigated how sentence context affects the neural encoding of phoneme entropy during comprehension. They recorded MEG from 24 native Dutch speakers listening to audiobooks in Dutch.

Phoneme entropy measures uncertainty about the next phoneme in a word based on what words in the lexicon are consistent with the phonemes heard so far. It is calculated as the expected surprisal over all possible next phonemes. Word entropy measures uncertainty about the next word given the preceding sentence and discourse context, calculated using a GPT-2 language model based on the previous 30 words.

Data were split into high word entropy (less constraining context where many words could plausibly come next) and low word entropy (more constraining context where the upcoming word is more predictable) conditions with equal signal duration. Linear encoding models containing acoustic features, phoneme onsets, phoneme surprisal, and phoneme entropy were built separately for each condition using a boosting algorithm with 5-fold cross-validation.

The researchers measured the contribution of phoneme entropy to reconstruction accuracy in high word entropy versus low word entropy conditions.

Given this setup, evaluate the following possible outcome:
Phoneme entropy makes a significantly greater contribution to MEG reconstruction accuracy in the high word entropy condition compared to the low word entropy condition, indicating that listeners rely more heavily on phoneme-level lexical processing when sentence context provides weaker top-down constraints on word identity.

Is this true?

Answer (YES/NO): YES